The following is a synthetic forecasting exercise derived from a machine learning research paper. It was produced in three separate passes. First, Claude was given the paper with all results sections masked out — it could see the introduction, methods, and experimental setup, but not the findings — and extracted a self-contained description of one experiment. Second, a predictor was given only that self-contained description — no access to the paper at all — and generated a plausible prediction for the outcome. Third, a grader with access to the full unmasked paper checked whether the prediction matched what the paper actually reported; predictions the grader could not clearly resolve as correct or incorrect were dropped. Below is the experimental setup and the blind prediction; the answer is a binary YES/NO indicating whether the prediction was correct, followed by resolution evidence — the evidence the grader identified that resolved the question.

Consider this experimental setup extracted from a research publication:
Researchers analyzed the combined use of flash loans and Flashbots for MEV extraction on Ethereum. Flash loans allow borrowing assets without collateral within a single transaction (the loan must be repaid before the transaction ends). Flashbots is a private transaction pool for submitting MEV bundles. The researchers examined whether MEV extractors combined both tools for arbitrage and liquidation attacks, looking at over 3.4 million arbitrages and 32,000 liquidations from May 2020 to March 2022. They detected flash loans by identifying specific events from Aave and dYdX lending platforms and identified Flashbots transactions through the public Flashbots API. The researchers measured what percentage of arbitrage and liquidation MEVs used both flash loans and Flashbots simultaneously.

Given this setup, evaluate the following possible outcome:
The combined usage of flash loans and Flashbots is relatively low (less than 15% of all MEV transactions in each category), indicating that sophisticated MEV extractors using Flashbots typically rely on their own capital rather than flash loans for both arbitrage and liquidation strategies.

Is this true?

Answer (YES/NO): YES